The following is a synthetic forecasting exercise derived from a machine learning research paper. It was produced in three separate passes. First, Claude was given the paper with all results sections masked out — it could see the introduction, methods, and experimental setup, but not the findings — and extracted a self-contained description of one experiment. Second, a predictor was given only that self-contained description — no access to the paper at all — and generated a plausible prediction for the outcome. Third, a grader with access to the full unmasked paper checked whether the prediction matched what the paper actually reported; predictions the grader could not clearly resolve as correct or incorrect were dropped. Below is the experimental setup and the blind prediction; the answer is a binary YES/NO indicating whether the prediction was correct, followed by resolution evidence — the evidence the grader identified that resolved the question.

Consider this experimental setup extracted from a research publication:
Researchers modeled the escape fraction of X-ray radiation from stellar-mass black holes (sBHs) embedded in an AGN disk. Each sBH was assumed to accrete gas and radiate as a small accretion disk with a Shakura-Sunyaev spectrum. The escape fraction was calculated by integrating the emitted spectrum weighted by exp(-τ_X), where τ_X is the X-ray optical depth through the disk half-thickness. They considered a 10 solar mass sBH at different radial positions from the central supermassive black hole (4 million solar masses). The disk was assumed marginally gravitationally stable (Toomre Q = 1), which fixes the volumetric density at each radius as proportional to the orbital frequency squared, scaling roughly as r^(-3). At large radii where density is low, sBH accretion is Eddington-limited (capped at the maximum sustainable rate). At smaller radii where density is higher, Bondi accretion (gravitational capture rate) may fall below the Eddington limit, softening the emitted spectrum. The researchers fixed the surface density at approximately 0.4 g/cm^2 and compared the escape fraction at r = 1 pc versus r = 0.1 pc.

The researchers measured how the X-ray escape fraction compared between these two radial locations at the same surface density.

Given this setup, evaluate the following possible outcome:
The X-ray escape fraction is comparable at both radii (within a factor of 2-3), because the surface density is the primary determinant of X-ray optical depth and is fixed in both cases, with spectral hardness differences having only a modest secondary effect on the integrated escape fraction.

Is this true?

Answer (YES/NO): YES